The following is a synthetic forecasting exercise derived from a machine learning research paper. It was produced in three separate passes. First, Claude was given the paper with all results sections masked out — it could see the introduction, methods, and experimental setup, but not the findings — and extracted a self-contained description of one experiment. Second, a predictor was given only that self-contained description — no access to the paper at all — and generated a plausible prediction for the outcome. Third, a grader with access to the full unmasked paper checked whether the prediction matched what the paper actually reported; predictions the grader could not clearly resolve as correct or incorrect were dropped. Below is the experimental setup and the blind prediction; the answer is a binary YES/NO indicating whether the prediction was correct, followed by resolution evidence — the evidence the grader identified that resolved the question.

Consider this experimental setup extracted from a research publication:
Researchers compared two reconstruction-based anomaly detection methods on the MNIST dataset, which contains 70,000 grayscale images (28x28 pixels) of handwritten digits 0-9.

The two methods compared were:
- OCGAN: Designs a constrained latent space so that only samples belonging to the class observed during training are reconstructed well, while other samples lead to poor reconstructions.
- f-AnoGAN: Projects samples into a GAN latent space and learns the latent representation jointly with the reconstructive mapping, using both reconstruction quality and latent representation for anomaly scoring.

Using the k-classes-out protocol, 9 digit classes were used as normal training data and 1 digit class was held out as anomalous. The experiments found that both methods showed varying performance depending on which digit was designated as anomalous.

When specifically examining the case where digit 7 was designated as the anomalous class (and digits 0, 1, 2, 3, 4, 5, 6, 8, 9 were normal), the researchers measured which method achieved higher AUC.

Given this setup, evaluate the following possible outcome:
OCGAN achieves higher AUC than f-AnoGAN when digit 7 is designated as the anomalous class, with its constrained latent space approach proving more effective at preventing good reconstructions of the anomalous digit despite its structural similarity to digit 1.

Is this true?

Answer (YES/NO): NO